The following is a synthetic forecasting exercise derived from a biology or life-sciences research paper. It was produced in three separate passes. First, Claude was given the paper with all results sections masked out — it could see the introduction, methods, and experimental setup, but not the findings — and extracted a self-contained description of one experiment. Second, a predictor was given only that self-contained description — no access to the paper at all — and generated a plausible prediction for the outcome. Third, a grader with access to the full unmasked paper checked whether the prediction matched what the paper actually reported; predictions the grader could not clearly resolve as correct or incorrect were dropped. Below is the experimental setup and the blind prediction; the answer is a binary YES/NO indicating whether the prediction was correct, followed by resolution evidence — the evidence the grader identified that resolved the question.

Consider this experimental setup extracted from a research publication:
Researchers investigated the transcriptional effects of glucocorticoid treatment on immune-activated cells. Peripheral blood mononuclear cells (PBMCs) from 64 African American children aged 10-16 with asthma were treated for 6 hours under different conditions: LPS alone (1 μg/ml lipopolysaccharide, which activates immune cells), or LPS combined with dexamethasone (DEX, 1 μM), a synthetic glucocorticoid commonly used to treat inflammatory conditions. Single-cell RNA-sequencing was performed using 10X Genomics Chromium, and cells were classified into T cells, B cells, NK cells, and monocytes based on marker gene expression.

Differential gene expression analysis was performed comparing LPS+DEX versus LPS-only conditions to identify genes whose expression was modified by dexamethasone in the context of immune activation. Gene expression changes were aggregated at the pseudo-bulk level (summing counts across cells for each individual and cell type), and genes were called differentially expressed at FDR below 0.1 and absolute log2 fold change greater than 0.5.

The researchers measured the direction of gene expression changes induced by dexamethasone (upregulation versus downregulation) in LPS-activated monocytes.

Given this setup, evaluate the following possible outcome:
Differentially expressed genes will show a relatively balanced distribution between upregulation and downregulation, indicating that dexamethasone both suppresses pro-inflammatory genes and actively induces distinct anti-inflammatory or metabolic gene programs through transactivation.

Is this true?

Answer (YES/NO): NO